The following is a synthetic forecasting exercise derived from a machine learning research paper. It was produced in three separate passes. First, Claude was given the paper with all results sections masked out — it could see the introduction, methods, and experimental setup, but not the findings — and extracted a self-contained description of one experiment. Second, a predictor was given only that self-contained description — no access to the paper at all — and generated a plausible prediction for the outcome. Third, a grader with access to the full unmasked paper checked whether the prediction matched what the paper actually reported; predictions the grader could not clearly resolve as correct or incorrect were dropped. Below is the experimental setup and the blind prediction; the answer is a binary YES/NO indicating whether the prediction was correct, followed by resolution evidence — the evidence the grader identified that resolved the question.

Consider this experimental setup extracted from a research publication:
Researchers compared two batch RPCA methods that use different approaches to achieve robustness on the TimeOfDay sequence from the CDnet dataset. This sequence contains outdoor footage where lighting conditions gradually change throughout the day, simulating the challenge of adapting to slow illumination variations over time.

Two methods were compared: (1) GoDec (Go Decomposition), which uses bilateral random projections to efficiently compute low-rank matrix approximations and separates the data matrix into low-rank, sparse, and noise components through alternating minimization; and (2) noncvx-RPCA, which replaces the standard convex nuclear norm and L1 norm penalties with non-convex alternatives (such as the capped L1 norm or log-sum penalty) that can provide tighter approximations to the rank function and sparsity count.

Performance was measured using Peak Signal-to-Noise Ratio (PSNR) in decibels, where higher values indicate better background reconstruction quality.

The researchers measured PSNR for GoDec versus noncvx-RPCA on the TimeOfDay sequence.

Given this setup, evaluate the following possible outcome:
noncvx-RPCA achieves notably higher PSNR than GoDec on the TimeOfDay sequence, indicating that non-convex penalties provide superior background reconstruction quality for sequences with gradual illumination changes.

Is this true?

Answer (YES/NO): NO